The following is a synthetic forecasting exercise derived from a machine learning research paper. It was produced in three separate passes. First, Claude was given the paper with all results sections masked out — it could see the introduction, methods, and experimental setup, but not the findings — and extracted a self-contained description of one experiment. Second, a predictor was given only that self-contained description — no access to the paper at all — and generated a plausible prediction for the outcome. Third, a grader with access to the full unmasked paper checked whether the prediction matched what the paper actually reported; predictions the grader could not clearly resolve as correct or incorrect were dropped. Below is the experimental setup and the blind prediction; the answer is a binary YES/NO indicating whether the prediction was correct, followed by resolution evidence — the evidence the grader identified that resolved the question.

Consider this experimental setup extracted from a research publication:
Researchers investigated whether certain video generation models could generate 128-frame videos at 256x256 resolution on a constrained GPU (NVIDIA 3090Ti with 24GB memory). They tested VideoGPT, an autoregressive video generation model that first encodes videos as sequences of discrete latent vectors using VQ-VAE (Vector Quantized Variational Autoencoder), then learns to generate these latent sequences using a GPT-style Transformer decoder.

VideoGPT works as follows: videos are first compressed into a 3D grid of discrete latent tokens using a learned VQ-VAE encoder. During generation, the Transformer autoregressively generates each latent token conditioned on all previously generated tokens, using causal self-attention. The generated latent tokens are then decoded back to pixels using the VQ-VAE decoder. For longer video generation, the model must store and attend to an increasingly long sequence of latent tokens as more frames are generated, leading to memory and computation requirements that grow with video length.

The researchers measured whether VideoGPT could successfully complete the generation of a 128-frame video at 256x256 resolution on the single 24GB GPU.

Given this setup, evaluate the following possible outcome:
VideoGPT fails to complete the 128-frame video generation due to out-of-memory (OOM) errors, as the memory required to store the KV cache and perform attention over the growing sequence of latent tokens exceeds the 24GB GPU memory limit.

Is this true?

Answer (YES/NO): YES